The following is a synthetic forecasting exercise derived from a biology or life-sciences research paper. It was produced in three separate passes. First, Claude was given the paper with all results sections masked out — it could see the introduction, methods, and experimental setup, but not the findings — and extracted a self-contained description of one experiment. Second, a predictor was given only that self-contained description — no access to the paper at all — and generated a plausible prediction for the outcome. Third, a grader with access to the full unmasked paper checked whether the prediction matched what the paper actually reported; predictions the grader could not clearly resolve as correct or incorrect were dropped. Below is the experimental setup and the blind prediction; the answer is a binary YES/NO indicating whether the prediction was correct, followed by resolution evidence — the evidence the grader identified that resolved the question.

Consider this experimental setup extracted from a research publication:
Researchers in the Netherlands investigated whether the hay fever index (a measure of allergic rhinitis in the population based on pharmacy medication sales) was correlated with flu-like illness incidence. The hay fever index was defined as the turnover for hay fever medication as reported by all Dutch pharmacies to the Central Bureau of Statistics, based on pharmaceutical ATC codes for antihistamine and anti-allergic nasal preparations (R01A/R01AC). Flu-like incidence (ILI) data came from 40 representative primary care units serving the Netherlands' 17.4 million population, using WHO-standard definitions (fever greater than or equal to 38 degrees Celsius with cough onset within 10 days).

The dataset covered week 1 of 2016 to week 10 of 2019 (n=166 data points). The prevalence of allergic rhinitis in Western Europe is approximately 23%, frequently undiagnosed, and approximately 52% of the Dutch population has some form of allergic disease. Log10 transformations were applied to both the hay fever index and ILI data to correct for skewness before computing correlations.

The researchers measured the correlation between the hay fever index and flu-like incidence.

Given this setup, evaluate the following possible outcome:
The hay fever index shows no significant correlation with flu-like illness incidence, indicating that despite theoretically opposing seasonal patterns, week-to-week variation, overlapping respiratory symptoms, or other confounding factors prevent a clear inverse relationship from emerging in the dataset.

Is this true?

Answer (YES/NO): NO